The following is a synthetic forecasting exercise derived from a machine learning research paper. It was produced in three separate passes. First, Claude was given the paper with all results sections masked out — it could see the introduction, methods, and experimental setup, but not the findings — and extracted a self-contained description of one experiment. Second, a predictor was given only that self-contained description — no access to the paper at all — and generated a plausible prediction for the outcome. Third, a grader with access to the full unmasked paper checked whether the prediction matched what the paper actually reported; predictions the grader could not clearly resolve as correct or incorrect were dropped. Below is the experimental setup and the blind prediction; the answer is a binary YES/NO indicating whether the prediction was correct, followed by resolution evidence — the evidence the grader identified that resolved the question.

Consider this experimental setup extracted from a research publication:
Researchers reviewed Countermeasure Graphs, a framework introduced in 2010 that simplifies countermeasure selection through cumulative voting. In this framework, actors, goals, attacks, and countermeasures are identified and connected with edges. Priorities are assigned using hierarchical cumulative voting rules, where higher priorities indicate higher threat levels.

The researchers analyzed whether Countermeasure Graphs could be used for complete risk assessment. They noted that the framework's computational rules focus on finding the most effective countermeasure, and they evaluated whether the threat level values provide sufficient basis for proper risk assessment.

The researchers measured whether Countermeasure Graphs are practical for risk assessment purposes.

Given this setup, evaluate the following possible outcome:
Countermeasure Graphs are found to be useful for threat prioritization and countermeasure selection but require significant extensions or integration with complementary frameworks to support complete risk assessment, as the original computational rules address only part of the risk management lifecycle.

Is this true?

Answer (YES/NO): NO